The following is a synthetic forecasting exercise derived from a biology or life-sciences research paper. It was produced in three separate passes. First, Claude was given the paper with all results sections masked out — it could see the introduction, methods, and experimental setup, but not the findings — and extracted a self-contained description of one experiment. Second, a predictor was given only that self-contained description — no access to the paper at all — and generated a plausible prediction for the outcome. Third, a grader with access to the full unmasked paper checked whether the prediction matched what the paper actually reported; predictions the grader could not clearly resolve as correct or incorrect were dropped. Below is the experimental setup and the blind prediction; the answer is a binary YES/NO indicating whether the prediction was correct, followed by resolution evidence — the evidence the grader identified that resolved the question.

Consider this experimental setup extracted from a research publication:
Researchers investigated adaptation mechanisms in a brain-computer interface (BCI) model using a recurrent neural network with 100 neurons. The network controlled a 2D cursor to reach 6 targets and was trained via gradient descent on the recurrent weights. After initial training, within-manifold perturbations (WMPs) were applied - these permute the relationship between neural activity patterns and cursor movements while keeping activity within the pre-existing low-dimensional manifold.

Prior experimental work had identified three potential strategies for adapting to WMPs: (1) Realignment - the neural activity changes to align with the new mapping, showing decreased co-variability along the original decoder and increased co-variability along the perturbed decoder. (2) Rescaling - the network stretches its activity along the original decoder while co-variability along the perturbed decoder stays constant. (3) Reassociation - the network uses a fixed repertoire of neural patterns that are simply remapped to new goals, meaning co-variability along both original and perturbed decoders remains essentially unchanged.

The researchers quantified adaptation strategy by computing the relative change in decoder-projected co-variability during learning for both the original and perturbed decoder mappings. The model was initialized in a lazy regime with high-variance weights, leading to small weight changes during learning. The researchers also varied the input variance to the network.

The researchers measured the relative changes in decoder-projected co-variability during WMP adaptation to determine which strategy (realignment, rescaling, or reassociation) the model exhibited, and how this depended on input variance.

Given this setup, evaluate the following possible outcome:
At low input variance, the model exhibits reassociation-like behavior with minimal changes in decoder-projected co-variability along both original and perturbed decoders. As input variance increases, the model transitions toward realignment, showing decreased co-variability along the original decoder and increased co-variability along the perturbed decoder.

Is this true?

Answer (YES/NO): NO